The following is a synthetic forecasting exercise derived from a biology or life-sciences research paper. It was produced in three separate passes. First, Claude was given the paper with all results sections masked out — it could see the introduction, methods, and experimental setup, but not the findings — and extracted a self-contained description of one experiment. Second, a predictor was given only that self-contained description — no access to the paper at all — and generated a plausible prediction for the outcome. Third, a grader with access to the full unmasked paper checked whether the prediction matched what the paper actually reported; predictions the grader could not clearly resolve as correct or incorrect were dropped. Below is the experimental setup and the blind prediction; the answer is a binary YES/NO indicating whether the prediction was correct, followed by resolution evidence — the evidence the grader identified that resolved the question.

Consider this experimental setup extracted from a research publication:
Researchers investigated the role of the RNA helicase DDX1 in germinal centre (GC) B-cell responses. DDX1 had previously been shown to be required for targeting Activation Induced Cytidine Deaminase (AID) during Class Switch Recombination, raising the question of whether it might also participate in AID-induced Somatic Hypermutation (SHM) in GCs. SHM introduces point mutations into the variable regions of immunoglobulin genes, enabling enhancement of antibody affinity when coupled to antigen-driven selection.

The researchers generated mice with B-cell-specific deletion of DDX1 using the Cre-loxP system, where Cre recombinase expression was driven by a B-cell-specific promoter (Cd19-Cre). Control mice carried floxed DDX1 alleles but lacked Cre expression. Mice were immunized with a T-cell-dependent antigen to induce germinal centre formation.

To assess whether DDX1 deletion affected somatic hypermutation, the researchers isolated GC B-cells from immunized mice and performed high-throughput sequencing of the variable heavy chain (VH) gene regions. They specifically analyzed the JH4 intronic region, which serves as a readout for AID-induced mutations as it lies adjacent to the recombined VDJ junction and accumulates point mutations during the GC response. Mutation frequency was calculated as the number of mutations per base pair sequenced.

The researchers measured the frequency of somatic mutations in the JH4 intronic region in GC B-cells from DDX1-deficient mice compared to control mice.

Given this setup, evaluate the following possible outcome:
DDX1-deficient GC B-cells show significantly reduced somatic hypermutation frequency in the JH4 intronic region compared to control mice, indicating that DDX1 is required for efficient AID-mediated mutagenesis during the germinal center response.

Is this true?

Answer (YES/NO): NO